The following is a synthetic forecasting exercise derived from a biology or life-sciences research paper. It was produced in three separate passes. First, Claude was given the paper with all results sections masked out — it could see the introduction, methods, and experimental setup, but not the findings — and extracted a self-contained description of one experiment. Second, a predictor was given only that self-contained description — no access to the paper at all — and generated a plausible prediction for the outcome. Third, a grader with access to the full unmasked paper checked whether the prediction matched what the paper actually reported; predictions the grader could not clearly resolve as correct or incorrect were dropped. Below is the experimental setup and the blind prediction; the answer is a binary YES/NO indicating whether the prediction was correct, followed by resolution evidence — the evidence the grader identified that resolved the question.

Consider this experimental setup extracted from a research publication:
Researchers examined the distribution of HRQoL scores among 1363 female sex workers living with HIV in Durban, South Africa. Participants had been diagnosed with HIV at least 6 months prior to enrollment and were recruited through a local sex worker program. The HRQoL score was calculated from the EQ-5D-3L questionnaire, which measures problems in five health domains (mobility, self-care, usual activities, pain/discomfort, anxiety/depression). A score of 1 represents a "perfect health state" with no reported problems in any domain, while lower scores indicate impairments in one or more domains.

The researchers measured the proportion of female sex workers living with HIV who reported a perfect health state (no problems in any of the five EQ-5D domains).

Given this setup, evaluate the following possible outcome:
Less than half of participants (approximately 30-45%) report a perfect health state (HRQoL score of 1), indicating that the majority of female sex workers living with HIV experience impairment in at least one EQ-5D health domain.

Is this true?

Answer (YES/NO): NO